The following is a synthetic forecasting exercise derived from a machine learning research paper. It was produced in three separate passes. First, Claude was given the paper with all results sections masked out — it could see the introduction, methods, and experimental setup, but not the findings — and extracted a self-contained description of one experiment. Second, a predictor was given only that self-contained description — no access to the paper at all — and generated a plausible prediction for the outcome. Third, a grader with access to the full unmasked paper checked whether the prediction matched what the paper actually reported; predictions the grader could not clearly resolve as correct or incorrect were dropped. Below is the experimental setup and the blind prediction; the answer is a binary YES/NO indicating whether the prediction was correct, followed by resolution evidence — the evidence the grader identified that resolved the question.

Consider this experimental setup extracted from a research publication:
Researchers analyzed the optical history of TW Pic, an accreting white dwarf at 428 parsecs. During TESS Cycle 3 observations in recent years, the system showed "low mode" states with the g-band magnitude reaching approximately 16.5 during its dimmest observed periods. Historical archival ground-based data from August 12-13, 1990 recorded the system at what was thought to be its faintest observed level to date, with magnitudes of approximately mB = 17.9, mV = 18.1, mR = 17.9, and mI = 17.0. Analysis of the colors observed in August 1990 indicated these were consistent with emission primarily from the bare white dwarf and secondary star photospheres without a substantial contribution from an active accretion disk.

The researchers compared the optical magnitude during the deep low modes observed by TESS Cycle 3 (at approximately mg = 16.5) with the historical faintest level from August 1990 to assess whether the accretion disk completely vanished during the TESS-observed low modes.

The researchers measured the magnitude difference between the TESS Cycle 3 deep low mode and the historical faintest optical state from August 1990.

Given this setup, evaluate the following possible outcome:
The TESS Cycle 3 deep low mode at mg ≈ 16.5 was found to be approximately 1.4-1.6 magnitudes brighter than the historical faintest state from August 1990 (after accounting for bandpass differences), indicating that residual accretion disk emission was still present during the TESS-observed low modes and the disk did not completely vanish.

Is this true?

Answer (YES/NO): YES